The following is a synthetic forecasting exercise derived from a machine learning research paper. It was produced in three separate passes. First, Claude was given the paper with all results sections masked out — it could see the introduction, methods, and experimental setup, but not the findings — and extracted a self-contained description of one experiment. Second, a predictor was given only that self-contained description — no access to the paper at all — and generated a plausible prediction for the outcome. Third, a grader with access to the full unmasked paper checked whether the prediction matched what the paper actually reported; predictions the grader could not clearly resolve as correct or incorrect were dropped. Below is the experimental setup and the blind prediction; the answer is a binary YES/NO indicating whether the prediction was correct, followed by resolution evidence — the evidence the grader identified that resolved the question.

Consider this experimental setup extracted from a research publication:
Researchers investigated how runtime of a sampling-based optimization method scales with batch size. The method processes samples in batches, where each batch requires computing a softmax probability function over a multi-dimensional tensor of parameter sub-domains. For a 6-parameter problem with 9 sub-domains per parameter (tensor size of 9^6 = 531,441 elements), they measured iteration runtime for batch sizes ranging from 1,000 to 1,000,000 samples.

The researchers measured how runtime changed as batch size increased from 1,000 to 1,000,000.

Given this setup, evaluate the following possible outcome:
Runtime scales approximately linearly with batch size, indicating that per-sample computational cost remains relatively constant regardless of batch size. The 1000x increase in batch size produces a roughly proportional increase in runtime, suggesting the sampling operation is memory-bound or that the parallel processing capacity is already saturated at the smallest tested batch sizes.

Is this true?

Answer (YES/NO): NO